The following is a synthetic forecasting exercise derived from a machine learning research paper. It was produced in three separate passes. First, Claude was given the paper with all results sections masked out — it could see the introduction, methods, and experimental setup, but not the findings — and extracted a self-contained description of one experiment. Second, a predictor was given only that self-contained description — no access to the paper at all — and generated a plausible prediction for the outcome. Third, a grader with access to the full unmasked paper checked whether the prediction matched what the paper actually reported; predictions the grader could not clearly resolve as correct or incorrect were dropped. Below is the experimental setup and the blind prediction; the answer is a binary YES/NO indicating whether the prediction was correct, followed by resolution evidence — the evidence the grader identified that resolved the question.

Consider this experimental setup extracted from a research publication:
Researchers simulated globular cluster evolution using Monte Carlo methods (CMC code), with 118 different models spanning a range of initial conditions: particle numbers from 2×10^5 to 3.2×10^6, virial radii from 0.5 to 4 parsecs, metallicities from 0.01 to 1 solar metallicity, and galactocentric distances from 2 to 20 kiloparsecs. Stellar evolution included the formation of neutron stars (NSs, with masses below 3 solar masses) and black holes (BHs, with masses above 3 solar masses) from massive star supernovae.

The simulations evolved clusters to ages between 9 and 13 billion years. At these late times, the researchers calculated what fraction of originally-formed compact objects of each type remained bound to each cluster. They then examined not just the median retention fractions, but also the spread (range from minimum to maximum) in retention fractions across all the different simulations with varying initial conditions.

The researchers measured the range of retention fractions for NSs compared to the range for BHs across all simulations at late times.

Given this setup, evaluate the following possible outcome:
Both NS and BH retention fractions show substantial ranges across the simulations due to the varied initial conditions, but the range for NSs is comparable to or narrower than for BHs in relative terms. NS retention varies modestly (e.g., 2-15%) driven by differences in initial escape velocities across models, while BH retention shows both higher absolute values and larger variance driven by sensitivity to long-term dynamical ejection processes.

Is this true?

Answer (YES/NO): NO